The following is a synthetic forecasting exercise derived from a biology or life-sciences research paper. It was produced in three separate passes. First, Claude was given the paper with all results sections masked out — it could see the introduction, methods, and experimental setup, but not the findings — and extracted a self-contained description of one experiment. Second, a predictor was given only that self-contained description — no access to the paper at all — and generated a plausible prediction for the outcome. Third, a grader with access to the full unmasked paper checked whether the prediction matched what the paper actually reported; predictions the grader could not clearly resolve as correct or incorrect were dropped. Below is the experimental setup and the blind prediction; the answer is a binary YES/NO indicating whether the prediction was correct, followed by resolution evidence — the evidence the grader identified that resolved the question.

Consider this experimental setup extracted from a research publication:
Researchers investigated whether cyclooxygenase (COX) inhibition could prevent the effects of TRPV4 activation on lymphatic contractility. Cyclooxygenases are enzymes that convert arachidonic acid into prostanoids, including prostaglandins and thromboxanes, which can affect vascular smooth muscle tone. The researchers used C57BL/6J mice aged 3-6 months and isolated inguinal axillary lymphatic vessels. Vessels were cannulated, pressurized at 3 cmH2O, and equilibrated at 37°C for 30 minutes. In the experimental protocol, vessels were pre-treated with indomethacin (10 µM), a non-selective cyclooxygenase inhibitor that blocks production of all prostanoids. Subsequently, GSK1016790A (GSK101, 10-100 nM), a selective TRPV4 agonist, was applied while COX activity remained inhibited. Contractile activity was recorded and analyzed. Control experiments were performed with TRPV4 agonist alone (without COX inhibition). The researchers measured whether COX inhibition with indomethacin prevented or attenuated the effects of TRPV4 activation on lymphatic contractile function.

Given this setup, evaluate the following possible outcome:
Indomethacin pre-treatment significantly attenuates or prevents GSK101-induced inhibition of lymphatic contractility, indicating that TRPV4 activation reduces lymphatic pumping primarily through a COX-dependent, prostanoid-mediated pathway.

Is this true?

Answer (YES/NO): NO